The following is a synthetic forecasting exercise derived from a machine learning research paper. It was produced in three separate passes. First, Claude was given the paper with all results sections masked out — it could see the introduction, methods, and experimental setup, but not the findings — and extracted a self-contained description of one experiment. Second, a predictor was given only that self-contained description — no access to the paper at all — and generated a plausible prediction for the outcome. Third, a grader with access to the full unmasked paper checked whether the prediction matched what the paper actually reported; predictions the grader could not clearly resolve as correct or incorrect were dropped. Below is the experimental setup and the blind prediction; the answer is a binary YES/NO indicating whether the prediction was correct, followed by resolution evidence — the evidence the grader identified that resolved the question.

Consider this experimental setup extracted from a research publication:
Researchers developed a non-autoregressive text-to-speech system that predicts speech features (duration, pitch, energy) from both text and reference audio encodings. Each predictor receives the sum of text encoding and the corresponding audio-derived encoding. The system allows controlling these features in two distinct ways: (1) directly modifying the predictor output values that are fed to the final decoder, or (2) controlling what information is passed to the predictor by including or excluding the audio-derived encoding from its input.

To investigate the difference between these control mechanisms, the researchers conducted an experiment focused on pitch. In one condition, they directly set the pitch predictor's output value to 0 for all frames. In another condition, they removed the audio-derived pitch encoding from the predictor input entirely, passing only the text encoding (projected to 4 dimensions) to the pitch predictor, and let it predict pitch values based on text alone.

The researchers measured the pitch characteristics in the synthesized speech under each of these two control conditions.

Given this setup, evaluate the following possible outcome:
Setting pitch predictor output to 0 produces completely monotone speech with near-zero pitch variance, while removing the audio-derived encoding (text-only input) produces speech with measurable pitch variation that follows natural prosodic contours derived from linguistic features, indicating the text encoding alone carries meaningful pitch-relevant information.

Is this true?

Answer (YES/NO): NO